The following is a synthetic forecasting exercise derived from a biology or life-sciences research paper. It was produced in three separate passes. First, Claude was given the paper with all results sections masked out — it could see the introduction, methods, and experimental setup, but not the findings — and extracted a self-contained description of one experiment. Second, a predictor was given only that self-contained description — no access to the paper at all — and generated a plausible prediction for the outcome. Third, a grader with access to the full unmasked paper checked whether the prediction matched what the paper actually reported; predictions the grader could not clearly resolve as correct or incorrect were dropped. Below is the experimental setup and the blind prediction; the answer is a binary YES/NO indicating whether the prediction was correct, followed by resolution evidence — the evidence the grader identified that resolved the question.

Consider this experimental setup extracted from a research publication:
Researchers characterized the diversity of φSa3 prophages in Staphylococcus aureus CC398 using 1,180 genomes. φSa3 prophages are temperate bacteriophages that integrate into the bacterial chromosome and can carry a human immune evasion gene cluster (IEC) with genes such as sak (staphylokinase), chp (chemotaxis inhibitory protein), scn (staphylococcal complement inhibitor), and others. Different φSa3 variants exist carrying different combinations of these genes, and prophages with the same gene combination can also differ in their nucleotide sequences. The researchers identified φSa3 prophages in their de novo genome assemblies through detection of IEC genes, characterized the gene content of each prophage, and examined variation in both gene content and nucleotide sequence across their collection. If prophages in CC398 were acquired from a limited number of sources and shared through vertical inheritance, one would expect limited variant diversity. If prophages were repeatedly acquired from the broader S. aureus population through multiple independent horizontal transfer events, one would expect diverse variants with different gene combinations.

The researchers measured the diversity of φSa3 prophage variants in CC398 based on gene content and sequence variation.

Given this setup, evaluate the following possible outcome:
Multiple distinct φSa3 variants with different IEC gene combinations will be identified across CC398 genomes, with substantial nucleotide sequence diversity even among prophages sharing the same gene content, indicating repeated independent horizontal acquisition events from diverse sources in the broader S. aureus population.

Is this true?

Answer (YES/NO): YES